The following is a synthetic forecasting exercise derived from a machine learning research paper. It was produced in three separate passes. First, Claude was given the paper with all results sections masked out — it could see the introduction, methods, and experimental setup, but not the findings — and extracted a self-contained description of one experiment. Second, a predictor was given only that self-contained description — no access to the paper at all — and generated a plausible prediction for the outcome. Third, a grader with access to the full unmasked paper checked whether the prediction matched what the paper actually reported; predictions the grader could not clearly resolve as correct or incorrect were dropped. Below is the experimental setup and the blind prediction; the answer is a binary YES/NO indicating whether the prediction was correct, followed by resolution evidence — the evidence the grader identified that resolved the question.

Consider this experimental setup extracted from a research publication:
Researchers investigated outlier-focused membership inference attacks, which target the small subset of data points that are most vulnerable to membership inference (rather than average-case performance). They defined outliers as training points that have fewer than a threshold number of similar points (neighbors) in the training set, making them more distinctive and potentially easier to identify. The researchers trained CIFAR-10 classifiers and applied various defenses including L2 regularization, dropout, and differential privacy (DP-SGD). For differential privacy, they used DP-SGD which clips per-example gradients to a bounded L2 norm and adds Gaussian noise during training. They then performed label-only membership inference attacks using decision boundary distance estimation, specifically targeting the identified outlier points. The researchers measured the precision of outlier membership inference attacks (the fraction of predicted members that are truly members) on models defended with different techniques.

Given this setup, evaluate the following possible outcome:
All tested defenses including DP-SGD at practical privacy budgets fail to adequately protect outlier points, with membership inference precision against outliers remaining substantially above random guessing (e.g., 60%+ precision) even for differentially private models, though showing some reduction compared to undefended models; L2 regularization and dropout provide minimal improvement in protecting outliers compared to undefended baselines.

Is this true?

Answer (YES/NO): NO